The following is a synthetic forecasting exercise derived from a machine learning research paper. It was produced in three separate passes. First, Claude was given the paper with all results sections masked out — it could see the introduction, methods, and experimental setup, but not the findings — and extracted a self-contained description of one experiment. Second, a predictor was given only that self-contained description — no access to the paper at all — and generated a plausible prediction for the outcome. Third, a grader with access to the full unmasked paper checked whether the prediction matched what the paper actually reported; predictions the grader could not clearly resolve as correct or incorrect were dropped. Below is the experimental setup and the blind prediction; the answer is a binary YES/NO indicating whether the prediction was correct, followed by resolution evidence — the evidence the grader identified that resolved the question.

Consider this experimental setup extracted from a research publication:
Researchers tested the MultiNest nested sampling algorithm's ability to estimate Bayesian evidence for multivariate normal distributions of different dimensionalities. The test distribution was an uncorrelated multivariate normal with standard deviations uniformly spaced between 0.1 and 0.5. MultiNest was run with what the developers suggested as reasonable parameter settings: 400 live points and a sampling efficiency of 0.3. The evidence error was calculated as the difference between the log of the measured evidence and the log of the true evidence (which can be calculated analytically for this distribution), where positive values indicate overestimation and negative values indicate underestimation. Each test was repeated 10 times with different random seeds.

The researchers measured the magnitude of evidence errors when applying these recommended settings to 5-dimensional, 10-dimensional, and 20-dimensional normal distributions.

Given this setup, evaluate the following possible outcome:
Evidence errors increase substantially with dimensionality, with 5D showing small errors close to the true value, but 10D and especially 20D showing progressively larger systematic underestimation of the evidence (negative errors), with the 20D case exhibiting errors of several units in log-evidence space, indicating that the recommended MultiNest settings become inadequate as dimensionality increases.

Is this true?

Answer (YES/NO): NO